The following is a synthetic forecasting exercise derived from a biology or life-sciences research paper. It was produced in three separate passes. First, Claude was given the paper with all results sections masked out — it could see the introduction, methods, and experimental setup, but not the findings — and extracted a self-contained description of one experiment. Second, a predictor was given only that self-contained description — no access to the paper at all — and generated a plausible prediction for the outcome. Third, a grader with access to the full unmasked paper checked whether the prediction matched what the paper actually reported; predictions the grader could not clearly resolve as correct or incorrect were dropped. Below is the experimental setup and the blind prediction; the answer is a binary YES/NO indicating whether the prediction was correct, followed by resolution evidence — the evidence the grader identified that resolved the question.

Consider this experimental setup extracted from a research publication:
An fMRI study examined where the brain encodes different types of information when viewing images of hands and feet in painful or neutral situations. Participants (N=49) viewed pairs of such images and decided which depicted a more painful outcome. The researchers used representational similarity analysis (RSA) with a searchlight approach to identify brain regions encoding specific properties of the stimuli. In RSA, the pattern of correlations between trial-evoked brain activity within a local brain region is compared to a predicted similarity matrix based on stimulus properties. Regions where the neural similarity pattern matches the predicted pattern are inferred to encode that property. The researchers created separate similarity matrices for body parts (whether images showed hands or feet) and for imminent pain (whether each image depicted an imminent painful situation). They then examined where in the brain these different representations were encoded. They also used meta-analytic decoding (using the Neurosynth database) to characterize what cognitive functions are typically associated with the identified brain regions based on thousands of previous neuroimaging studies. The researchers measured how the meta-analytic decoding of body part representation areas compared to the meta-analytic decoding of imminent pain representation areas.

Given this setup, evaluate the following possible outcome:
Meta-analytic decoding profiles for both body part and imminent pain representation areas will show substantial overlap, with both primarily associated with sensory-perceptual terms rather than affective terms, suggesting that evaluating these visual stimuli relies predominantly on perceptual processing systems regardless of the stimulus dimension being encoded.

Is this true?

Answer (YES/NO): NO